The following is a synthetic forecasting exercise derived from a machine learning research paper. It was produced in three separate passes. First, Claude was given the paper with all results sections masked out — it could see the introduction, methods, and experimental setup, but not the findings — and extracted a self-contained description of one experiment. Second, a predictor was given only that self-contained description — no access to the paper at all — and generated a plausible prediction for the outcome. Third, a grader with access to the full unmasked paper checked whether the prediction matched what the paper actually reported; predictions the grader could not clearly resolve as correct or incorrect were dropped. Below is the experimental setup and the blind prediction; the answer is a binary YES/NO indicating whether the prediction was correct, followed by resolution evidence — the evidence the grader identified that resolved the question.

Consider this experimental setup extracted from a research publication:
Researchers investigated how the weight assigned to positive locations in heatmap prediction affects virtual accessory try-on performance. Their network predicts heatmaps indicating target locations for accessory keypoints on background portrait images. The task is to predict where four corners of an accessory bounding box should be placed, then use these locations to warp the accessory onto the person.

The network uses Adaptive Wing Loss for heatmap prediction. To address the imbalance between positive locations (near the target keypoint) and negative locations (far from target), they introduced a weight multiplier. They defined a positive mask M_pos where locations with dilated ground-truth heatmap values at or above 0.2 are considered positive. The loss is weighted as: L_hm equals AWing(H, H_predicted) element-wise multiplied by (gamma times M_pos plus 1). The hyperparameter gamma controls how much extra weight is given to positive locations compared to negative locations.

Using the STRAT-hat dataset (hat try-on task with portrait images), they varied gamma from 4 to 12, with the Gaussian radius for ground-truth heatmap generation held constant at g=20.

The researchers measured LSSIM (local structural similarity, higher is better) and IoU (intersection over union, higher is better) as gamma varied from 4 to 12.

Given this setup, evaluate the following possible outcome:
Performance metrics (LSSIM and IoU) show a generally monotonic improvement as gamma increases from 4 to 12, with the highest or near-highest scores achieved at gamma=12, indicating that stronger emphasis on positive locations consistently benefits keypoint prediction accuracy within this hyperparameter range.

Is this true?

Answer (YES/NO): NO